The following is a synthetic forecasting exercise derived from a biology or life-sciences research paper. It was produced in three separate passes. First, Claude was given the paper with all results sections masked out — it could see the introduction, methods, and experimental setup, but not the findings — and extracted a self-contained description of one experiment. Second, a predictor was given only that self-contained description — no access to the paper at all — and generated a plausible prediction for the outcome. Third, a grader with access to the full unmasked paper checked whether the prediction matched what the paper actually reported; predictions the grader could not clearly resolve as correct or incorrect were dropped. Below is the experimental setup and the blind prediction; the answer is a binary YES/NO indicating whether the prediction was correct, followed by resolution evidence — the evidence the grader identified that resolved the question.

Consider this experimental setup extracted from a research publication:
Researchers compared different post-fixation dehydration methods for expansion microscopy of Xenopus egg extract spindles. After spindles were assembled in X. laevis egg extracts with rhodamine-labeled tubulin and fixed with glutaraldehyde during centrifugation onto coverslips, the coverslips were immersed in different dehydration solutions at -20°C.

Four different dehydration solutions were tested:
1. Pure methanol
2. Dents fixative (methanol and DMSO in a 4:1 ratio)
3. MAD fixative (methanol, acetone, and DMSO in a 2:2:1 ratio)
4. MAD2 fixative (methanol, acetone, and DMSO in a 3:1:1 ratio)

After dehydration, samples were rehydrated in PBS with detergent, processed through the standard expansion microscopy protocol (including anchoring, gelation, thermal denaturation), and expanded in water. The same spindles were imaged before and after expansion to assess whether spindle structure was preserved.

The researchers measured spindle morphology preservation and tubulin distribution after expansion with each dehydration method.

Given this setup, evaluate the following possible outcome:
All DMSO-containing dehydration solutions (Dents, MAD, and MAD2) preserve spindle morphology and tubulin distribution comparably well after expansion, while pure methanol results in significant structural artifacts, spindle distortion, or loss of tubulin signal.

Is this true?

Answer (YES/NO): NO